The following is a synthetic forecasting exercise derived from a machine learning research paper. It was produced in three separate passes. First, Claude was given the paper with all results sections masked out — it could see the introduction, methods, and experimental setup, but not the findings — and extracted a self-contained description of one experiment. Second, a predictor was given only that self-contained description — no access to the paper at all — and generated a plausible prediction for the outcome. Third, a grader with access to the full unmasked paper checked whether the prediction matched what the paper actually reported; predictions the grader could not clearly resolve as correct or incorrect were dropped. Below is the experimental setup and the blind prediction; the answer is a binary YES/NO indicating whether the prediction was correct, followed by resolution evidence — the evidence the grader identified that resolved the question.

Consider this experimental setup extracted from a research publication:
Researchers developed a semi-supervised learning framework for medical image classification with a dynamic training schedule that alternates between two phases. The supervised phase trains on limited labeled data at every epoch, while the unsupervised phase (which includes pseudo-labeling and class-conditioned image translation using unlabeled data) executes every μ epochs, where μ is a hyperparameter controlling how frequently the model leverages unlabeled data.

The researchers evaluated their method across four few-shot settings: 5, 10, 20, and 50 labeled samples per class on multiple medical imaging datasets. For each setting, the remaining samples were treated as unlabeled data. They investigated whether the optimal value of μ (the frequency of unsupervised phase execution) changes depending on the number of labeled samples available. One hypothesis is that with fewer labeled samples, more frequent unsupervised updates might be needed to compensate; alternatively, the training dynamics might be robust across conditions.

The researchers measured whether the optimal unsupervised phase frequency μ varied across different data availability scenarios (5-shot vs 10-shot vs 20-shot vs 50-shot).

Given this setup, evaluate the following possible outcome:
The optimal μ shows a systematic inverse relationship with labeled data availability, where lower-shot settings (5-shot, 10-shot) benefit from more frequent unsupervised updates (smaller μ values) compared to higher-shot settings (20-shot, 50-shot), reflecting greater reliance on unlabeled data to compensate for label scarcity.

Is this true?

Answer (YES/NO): NO